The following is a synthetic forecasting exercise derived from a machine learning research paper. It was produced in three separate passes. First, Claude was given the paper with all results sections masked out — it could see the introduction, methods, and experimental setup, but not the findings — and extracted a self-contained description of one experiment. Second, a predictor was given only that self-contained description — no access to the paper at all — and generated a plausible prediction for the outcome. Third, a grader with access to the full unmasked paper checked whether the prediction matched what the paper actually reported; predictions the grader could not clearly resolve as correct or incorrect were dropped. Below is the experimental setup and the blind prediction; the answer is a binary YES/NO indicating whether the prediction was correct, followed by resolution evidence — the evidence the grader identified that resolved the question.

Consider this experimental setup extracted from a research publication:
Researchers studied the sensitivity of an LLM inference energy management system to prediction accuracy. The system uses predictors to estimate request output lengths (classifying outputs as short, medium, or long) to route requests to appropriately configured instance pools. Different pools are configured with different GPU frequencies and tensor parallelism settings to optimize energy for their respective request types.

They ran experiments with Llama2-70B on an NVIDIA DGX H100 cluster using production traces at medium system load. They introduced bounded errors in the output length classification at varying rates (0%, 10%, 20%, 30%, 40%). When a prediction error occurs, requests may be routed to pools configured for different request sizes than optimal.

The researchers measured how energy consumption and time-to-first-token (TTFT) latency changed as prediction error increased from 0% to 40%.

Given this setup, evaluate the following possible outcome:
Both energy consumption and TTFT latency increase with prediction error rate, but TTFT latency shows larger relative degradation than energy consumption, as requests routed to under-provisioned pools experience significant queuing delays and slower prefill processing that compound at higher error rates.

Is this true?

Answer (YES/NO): NO